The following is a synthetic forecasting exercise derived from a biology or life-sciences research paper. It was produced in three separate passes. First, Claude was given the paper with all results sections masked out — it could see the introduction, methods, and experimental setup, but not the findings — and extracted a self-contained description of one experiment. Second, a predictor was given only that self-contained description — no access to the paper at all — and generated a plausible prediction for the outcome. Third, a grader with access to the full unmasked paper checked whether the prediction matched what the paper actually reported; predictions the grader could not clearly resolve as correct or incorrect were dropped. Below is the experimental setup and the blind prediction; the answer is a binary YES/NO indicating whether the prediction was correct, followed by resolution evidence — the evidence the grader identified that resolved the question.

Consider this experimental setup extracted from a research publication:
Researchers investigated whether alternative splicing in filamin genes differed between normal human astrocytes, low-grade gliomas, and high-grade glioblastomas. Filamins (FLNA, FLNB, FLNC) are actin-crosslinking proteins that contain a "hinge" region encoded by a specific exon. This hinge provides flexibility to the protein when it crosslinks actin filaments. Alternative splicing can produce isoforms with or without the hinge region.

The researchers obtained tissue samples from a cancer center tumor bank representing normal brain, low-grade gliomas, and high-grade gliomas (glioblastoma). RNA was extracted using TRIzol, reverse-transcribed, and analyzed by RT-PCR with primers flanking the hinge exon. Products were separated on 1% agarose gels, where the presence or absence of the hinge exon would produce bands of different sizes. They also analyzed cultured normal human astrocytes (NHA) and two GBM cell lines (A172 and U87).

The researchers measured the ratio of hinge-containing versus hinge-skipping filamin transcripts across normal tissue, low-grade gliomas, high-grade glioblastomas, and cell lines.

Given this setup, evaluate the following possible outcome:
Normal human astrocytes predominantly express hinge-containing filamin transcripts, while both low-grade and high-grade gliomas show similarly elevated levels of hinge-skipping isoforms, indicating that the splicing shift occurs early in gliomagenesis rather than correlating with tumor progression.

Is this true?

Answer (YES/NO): NO